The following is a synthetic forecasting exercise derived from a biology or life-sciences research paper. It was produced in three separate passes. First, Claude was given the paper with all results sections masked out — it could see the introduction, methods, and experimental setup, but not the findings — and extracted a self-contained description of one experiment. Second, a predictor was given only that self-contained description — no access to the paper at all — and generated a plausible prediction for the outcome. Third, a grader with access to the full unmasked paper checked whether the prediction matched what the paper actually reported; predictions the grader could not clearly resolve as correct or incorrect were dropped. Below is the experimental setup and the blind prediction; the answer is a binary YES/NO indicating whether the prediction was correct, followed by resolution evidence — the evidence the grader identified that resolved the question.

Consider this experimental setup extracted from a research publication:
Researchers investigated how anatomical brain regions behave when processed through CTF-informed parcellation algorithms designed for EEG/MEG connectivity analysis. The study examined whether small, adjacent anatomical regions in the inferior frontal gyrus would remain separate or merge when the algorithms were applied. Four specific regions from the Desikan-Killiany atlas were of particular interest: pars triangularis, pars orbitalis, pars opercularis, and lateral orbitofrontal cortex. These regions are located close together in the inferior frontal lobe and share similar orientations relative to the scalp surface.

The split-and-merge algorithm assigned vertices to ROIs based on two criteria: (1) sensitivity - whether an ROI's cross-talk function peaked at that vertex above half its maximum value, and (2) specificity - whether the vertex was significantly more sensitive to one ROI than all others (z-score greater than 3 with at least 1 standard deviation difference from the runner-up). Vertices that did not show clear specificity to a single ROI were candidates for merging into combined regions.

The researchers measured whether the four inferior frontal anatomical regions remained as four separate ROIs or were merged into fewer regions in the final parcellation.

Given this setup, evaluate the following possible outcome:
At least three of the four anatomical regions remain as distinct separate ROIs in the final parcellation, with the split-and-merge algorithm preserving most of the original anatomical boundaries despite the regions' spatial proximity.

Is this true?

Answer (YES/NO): NO